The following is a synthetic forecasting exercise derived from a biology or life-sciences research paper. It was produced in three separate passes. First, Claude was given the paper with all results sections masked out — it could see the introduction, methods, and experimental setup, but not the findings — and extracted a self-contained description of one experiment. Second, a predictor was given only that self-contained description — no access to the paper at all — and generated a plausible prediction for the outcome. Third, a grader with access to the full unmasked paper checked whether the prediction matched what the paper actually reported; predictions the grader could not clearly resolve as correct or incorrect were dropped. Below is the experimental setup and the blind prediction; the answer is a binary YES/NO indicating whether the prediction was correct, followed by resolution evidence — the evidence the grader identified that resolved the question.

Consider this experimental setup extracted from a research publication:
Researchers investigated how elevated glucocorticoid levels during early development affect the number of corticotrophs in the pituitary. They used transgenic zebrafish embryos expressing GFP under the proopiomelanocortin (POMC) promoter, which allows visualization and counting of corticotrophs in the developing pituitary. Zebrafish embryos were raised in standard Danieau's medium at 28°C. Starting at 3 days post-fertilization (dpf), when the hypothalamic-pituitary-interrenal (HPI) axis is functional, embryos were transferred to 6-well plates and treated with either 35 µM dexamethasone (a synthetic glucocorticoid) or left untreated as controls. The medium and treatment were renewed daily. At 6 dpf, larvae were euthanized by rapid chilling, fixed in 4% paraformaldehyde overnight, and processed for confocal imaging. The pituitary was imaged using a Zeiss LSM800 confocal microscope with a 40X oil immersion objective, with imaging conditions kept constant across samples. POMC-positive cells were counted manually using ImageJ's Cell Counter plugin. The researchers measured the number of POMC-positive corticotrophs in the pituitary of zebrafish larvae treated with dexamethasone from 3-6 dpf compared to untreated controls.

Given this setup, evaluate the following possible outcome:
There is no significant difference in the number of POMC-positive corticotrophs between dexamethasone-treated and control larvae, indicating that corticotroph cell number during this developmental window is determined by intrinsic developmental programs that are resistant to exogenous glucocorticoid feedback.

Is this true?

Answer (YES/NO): NO